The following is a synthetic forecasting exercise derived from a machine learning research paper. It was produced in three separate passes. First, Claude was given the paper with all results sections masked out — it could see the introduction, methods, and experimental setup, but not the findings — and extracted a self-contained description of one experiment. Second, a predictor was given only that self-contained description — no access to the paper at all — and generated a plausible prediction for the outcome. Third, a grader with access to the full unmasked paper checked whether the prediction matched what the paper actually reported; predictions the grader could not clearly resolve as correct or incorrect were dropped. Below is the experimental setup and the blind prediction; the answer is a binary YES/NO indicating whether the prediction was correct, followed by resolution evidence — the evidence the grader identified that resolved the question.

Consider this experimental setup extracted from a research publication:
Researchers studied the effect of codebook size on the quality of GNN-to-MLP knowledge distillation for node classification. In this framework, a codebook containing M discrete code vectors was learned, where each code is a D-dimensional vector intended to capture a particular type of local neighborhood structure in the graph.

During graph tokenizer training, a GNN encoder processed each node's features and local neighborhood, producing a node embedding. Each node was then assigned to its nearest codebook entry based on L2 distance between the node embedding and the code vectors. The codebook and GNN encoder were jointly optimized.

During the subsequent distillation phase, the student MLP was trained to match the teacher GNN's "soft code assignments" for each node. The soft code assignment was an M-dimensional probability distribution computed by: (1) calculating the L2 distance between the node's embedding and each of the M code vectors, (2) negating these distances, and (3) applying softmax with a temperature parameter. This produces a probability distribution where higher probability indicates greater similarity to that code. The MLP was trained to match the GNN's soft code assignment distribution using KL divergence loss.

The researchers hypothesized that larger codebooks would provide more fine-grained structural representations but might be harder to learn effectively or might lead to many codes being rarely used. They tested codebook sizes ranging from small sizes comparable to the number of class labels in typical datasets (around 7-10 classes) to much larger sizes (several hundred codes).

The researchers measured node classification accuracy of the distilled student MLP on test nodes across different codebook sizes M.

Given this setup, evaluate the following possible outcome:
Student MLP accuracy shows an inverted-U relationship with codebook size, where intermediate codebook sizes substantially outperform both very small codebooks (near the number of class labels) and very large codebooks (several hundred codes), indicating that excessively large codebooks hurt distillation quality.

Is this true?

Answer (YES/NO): NO